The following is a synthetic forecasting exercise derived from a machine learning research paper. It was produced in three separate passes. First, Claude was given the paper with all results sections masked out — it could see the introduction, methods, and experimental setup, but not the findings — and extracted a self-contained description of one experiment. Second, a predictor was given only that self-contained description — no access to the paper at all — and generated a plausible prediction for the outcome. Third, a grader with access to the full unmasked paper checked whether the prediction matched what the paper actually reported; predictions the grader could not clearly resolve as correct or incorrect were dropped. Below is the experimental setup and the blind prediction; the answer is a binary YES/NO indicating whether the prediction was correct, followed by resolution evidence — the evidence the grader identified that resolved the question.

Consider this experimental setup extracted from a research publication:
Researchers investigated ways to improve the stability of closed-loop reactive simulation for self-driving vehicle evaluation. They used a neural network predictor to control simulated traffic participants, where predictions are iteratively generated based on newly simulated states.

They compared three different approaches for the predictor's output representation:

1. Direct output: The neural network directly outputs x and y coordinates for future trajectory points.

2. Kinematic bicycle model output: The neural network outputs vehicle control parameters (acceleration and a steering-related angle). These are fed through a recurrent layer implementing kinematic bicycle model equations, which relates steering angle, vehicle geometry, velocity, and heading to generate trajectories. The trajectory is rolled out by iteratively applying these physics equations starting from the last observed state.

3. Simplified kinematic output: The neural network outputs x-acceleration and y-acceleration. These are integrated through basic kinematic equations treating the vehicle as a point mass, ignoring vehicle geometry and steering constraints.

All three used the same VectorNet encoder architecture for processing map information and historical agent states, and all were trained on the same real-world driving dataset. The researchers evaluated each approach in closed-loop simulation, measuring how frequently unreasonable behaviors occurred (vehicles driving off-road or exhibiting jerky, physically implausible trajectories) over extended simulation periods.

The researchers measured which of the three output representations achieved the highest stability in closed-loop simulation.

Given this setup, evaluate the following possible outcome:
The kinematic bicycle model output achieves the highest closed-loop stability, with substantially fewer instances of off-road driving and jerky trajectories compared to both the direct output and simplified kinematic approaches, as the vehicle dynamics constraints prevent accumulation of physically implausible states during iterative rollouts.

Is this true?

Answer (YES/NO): NO